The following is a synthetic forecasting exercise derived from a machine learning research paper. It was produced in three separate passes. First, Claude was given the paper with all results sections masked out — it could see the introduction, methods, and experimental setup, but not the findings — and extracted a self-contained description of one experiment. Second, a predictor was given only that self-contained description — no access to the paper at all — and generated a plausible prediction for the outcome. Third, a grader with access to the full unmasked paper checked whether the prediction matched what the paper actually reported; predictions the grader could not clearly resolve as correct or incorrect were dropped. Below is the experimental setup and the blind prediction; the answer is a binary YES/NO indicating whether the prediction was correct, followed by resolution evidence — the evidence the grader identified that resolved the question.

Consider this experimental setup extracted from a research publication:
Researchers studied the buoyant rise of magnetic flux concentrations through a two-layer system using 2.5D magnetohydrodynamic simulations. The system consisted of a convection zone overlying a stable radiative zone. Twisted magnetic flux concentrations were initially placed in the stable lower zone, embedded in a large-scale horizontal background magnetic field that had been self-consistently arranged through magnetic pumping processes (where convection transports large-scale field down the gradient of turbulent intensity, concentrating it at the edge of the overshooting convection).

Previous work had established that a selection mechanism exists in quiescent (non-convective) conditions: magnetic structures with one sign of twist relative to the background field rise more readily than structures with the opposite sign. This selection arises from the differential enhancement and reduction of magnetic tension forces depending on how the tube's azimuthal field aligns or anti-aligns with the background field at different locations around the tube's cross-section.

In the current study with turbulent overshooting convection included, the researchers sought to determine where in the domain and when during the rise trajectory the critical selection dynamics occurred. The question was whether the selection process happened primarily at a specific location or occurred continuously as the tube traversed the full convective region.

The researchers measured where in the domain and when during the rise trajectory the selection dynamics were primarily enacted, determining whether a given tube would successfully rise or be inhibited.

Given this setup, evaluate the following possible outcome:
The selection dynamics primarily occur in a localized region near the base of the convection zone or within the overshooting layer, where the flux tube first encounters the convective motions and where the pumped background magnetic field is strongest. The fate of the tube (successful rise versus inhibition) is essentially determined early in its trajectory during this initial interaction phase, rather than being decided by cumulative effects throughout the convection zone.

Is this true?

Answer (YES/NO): YES